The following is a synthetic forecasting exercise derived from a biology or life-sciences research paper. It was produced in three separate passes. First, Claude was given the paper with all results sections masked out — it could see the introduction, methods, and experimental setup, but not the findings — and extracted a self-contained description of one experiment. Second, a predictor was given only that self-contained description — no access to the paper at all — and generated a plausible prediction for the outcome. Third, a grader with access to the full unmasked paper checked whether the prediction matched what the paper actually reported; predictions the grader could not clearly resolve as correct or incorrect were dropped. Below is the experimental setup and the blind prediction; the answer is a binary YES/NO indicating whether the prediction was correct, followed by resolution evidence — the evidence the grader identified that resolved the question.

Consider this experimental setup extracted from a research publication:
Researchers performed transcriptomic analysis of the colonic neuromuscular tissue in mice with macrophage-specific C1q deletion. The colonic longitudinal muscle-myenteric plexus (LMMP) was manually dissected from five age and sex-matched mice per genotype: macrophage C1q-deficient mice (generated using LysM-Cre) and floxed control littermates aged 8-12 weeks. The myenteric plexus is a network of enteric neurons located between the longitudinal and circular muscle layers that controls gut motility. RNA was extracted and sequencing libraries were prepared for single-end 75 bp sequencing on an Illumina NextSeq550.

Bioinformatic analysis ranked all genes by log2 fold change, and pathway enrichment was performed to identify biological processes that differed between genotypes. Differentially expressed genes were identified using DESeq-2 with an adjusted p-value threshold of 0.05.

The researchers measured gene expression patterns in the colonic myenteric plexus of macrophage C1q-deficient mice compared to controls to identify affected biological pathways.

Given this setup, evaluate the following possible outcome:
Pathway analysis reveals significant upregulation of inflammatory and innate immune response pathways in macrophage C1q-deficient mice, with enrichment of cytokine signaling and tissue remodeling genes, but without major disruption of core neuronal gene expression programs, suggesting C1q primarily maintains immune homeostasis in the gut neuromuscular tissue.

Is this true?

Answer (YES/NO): NO